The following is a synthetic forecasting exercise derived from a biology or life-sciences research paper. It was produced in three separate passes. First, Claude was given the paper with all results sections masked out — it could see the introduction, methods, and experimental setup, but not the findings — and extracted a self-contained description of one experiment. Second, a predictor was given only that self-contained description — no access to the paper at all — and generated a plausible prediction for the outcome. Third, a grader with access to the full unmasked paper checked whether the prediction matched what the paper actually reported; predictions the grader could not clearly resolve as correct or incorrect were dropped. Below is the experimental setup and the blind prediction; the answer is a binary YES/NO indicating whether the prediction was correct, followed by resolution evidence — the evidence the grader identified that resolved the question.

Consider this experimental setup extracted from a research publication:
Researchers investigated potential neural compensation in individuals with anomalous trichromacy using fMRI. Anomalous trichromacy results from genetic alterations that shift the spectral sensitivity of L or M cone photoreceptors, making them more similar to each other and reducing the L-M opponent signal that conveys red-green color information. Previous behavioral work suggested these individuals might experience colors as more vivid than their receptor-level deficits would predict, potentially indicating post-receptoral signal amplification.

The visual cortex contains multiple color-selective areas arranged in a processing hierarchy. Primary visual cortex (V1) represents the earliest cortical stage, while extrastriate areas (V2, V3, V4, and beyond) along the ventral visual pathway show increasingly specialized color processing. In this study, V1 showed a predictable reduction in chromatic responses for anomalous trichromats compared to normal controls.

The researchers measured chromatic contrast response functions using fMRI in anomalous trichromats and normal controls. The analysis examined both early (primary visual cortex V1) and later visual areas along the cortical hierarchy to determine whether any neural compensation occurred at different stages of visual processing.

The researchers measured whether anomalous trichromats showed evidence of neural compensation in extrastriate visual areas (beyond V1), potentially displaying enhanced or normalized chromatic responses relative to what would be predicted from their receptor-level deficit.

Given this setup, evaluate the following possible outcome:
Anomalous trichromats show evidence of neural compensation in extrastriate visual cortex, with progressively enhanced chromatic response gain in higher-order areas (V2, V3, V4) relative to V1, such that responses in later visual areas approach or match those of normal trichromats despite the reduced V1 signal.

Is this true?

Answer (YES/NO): YES